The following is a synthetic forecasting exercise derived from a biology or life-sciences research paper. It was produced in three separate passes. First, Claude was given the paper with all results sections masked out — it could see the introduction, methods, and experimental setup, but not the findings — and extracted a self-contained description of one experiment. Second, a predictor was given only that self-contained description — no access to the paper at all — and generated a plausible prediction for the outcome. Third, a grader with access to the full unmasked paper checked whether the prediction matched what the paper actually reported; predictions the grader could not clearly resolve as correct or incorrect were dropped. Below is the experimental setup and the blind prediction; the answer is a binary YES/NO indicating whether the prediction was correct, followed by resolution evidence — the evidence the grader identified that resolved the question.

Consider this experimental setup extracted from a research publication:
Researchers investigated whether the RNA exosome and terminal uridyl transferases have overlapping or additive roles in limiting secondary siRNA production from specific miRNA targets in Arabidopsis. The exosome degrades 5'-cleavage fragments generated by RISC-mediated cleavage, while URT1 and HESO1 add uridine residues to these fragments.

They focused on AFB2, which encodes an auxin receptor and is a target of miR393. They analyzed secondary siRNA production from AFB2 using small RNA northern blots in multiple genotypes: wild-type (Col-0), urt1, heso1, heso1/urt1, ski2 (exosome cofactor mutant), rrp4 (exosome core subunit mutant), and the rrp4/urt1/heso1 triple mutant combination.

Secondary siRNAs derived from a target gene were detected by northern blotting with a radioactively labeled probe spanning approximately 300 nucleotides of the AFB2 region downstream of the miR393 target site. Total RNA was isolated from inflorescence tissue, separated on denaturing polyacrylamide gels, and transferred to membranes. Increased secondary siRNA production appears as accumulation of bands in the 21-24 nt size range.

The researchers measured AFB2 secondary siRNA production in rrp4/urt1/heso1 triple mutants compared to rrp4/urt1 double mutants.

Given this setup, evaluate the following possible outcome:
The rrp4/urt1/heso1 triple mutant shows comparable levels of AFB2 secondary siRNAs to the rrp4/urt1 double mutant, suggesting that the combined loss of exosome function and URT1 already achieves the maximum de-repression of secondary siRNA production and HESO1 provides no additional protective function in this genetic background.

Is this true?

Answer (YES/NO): NO